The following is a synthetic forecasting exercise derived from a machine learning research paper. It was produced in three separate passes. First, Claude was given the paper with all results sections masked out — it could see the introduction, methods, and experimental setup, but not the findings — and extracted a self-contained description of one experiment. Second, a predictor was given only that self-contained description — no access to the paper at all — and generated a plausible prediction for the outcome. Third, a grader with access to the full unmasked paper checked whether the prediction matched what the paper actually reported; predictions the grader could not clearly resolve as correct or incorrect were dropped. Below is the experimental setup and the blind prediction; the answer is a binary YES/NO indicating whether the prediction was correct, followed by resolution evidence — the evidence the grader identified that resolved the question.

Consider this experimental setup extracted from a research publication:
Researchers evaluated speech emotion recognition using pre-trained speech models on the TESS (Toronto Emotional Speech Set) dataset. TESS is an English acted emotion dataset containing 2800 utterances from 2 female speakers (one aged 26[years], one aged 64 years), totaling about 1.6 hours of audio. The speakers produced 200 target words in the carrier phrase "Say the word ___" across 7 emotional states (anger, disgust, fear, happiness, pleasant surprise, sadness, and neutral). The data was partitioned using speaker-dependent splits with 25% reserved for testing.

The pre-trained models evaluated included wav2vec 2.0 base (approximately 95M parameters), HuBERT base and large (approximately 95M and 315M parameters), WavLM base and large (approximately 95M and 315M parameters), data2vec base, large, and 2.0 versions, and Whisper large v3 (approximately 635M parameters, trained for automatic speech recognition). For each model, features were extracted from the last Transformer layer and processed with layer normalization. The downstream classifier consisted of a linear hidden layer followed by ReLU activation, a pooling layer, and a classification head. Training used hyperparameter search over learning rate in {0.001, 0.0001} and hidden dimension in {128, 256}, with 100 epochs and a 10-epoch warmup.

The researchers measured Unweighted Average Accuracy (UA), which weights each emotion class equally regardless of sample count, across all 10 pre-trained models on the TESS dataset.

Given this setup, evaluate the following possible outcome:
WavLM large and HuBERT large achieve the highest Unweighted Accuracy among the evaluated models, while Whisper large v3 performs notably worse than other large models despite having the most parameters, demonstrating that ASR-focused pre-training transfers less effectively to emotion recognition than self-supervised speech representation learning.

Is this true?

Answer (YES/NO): NO